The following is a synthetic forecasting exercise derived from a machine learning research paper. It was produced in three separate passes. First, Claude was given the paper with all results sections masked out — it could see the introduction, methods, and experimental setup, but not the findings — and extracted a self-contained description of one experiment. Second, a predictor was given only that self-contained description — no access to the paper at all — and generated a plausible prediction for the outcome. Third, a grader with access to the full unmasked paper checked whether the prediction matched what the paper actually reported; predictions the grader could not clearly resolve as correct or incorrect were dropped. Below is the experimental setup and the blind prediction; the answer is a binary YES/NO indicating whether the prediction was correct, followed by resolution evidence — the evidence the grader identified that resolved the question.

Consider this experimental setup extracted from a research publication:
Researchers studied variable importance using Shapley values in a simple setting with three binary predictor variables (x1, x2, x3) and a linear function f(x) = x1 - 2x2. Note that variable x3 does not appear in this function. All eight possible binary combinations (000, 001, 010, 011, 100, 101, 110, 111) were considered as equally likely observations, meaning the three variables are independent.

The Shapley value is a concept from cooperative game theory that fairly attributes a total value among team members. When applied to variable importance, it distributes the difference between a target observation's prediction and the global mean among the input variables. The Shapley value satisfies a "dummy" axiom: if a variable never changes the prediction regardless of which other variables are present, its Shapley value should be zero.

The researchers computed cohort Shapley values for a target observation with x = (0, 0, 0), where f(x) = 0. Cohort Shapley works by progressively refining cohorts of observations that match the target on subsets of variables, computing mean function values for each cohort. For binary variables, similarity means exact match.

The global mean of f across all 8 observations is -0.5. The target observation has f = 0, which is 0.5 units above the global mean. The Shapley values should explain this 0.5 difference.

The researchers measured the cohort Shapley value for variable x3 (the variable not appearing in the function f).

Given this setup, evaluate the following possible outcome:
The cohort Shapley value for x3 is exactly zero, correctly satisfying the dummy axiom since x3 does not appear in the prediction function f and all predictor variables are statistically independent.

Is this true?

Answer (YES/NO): YES